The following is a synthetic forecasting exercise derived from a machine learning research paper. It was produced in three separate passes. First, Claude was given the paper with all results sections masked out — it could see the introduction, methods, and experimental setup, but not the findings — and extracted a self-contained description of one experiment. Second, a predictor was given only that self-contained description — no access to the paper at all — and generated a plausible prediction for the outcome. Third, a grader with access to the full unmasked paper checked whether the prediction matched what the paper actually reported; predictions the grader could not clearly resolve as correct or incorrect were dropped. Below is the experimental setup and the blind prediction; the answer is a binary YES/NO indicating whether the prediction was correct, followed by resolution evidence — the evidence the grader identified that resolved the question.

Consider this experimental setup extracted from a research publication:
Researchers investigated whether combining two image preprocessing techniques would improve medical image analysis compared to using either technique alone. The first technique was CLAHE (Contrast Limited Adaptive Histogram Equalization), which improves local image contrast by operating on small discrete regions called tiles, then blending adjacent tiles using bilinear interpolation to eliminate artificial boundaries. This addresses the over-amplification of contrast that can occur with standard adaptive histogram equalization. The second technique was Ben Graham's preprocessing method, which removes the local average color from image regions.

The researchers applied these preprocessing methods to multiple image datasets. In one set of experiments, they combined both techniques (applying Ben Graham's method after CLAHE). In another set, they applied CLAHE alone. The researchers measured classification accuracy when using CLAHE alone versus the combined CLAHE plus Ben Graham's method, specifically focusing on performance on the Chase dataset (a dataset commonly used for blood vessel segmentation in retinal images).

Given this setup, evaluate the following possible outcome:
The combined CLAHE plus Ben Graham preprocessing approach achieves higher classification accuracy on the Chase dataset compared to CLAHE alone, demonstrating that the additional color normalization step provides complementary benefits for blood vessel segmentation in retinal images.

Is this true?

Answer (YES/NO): NO